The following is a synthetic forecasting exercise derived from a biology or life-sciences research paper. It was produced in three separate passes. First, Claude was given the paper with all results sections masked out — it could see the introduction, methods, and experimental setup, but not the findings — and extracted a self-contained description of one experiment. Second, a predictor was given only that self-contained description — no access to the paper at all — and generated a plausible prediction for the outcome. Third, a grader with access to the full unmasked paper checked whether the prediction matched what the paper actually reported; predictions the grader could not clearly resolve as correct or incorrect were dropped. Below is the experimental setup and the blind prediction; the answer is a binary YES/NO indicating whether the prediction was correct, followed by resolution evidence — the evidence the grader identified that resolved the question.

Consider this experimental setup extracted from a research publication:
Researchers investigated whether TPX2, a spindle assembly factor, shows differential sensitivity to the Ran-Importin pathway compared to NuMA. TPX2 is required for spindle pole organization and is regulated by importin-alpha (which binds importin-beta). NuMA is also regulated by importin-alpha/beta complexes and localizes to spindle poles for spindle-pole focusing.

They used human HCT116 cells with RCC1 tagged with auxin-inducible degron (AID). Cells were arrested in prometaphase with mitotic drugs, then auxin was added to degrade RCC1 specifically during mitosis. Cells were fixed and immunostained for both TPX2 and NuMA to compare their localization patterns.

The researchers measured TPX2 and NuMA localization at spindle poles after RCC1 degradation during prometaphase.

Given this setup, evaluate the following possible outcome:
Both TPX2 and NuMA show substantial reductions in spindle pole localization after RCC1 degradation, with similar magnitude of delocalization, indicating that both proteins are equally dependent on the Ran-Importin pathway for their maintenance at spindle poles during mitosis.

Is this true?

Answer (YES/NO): NO